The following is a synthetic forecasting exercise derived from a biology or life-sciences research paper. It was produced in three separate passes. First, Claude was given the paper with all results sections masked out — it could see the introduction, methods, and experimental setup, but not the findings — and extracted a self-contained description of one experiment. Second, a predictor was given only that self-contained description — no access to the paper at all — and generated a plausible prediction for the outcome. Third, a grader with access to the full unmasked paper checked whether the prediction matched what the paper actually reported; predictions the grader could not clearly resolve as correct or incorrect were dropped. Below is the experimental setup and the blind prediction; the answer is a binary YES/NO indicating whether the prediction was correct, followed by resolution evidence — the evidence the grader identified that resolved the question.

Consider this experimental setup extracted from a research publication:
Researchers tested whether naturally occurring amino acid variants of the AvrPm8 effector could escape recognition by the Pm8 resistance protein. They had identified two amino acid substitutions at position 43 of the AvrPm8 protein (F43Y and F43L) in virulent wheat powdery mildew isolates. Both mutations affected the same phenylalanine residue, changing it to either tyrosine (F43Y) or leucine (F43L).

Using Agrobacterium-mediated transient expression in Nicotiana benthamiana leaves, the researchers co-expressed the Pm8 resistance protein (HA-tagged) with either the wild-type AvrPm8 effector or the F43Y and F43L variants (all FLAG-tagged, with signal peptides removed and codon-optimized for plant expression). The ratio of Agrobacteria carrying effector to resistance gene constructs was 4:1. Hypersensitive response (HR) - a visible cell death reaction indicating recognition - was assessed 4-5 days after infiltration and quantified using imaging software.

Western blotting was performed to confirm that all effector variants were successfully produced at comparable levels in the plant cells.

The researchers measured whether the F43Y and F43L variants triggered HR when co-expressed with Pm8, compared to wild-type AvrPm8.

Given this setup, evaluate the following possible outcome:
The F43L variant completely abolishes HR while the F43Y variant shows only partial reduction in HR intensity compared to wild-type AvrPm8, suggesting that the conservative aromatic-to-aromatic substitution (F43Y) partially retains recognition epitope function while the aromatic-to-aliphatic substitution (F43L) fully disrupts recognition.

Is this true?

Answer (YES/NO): NO